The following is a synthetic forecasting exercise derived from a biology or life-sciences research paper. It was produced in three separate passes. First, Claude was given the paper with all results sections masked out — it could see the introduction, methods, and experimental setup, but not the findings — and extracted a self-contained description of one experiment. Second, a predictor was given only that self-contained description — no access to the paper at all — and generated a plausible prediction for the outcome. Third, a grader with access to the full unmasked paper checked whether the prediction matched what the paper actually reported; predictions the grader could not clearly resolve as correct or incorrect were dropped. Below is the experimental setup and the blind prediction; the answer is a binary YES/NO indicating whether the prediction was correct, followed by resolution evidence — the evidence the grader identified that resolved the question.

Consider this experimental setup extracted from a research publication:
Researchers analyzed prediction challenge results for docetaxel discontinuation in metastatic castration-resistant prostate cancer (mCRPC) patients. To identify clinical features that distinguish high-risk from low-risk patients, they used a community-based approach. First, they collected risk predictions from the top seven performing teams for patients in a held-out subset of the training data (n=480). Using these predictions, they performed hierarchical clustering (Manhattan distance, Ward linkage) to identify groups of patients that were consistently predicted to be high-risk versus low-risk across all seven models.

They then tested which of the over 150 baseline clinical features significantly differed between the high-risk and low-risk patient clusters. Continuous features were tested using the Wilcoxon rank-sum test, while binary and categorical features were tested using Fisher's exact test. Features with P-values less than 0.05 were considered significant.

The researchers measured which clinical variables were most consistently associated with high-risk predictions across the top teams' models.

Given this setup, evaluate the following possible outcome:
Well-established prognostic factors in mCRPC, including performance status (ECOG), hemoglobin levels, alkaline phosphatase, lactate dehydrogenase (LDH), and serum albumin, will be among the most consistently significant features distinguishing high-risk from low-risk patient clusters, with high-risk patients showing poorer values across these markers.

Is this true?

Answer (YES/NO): YES